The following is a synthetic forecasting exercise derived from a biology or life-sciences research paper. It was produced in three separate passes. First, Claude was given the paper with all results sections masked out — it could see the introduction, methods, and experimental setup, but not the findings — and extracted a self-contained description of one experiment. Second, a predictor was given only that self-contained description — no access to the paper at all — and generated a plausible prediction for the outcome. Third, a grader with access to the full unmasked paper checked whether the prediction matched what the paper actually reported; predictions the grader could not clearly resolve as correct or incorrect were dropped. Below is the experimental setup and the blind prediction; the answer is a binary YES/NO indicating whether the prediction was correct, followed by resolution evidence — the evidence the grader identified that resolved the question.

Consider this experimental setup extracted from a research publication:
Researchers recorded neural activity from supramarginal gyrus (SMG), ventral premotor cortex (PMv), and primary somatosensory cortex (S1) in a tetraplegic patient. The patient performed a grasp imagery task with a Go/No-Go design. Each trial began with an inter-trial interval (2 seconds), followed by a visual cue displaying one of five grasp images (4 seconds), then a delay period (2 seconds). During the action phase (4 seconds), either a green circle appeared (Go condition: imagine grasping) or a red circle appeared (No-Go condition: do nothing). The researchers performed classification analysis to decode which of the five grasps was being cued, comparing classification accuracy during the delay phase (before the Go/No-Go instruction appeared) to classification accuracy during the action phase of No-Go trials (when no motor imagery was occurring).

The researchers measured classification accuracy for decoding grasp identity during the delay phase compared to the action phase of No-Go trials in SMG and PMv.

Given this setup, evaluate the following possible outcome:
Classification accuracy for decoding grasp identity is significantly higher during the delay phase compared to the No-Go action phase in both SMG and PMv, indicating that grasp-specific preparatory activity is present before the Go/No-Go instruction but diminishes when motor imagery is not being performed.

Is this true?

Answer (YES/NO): NO